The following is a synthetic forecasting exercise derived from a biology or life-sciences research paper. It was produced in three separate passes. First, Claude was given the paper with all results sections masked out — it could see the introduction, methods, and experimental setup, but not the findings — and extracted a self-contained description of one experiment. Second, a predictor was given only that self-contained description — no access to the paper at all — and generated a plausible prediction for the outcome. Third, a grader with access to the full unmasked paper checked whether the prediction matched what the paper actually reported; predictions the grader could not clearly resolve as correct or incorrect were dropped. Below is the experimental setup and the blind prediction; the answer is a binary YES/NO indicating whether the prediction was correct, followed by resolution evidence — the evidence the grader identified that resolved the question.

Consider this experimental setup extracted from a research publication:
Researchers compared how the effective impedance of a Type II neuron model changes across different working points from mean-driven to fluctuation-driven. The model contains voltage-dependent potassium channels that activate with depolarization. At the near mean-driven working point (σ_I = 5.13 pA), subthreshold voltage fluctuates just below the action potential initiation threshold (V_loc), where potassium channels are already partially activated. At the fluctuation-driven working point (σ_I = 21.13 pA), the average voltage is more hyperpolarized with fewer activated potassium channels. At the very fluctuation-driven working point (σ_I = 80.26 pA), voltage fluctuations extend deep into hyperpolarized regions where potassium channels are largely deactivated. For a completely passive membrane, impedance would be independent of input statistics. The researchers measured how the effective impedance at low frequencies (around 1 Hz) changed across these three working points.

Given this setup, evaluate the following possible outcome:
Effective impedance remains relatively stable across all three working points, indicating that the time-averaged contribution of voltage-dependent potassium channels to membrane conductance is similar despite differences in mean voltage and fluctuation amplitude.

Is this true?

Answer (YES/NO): NO